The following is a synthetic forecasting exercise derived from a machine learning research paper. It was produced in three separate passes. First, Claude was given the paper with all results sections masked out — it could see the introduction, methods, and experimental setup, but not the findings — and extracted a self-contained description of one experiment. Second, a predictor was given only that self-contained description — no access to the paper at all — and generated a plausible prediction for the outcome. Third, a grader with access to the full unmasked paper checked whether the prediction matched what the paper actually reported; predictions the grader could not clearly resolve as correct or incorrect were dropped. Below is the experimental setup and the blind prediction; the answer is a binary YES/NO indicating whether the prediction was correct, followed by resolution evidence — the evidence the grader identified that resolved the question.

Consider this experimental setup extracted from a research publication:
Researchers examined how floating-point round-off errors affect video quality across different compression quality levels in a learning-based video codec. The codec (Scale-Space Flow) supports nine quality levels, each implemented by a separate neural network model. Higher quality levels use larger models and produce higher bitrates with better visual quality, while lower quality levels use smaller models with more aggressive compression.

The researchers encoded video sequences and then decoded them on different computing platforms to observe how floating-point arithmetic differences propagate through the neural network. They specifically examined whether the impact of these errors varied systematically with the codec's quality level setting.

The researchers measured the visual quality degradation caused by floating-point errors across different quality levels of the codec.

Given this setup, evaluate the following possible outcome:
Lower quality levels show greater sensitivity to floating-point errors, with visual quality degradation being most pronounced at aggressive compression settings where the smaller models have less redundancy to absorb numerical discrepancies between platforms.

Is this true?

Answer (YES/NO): NO